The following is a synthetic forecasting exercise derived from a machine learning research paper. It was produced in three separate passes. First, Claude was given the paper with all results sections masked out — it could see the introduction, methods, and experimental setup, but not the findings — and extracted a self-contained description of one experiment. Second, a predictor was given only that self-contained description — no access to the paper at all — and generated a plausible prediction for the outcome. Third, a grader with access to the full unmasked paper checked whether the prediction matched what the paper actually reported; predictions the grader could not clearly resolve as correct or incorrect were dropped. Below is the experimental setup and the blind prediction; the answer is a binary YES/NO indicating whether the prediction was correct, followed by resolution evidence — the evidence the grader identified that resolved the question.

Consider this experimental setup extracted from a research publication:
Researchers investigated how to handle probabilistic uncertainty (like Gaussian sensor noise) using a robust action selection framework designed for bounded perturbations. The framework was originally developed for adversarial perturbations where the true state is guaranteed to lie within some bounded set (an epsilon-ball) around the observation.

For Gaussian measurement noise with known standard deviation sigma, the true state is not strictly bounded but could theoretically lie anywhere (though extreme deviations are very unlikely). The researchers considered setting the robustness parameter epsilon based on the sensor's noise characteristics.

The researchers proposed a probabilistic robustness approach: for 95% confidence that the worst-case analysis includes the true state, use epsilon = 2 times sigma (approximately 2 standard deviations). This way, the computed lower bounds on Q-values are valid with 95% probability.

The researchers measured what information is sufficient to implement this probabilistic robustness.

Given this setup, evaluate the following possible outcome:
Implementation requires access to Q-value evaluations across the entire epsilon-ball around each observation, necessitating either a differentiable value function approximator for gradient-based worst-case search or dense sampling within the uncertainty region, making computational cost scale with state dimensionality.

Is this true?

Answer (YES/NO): NO